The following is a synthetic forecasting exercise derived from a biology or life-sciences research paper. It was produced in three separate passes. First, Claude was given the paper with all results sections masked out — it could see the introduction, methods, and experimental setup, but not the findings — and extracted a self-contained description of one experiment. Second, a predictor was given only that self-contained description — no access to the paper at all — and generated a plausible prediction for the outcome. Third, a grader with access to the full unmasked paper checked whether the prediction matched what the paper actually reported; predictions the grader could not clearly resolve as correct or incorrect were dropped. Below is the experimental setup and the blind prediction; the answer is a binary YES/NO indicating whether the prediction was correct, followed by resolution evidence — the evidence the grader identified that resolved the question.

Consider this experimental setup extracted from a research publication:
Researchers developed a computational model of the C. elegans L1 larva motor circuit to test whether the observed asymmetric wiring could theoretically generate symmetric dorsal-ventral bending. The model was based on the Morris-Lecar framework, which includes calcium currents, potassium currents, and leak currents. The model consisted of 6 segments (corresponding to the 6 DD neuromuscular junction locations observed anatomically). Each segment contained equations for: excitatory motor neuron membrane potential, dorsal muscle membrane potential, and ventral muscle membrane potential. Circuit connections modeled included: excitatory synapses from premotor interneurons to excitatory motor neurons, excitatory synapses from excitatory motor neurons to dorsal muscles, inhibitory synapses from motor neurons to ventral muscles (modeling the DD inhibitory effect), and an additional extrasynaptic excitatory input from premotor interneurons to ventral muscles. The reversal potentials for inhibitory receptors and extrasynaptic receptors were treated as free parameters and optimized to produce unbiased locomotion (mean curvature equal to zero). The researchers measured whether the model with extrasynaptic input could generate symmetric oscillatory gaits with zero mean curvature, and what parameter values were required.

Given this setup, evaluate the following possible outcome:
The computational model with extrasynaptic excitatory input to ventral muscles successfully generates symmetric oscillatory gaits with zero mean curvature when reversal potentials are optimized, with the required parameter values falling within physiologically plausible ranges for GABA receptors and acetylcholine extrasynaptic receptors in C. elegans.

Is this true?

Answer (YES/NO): NO